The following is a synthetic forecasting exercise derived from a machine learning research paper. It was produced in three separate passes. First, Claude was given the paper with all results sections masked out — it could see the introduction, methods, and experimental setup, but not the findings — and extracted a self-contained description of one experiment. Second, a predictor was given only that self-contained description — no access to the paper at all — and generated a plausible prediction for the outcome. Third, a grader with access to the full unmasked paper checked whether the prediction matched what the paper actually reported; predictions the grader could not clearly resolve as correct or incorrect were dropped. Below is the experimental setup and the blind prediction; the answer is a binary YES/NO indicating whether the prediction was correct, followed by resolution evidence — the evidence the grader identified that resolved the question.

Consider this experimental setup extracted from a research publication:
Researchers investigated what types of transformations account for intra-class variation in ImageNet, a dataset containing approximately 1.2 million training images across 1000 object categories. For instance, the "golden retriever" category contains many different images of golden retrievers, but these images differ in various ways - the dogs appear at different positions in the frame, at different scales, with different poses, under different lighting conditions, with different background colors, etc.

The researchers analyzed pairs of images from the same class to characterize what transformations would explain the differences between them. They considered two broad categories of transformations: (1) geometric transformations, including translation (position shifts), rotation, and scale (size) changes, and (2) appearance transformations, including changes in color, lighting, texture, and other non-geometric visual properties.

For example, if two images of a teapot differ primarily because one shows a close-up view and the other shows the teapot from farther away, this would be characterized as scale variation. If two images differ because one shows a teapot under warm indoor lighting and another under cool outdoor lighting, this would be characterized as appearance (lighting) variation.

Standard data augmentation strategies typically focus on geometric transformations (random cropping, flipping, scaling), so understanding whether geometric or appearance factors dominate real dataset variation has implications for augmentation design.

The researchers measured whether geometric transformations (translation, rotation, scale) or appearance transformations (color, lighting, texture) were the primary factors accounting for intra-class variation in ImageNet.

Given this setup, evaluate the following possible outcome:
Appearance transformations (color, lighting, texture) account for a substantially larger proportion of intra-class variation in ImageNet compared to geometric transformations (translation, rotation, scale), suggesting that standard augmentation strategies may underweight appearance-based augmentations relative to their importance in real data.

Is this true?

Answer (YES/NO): YES